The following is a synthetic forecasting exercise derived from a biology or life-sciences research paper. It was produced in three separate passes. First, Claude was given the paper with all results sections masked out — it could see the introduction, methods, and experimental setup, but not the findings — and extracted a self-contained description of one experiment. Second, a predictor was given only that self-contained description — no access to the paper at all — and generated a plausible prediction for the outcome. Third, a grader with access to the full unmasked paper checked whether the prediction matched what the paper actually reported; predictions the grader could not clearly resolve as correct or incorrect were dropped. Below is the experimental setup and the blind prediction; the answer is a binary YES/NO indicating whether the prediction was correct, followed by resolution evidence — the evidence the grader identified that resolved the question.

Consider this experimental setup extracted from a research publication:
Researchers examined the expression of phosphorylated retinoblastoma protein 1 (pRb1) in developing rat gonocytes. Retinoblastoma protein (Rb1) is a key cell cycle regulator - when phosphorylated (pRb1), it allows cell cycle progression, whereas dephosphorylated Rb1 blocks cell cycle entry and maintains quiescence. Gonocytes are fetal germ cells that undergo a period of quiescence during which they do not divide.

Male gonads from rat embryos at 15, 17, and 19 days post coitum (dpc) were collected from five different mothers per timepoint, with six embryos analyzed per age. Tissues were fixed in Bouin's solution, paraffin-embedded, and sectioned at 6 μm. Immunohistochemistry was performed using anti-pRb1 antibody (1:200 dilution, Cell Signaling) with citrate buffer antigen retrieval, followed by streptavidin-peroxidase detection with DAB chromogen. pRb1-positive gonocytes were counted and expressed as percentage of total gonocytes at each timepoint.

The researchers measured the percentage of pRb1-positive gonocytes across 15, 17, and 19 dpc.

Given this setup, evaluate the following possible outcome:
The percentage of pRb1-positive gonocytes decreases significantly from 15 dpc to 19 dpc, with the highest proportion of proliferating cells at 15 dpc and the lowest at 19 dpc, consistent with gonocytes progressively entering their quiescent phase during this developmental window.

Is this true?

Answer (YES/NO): YES